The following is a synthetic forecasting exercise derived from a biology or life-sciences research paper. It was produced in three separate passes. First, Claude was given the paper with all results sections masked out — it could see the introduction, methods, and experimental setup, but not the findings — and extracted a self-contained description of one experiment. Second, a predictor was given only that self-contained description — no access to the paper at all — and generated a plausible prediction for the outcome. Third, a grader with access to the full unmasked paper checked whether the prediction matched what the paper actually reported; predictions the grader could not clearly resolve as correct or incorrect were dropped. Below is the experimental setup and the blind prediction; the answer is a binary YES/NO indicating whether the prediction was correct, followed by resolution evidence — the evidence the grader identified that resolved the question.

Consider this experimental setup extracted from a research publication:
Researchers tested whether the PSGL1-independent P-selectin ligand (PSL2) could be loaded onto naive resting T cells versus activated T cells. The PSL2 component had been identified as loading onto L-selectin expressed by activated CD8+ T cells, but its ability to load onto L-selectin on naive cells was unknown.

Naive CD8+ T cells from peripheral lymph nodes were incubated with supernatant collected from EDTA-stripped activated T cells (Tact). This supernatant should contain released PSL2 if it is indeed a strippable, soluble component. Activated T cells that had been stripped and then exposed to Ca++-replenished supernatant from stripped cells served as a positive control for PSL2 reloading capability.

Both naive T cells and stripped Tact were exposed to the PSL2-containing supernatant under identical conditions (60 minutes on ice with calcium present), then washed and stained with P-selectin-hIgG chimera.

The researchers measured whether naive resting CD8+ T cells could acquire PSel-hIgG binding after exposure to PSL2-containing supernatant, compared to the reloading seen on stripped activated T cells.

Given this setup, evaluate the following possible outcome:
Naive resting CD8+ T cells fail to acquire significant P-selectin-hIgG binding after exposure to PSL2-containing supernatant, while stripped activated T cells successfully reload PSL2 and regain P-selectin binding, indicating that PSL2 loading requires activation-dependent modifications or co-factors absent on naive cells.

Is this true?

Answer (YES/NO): YES